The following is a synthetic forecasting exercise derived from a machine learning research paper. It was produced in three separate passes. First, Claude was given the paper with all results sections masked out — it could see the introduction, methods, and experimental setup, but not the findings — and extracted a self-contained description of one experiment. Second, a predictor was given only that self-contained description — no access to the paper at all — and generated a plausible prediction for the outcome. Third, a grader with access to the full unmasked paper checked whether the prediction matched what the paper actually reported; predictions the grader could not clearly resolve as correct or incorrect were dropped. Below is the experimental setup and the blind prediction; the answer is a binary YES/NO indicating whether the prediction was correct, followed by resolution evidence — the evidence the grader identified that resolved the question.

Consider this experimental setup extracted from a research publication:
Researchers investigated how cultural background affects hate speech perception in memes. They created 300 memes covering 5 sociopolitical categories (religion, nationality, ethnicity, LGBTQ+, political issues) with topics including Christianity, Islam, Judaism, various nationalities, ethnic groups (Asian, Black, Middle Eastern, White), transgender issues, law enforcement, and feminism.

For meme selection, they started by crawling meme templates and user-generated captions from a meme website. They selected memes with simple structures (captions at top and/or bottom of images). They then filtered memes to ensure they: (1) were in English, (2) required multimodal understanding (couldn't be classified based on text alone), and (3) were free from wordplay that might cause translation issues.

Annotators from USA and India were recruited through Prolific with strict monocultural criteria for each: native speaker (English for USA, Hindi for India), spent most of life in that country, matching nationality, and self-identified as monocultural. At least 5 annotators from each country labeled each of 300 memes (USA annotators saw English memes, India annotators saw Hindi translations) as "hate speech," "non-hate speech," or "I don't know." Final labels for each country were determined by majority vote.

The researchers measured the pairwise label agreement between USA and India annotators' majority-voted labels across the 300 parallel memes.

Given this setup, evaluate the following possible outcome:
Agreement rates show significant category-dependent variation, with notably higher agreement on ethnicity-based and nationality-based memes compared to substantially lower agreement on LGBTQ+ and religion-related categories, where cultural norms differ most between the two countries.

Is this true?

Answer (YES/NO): NO